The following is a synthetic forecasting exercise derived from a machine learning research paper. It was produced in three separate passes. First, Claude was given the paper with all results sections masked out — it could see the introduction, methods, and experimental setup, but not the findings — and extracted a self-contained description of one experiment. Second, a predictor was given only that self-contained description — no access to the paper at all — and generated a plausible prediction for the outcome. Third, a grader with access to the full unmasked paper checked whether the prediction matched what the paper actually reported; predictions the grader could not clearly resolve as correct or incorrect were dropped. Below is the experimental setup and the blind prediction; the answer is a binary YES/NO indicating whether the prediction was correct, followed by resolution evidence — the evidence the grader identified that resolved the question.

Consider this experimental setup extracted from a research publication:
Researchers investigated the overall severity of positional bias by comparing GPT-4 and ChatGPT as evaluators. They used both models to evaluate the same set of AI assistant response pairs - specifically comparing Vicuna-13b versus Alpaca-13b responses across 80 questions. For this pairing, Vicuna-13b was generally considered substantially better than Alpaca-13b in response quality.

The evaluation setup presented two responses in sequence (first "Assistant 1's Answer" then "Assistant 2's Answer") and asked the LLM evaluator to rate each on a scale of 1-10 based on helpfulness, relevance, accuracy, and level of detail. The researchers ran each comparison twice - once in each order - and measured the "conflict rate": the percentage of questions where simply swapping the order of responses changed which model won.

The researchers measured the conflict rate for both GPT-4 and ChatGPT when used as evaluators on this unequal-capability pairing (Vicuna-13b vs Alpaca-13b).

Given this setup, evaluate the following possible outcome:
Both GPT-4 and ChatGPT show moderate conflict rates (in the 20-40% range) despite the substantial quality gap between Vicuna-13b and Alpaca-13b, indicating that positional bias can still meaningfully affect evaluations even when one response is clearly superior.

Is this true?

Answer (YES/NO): NO